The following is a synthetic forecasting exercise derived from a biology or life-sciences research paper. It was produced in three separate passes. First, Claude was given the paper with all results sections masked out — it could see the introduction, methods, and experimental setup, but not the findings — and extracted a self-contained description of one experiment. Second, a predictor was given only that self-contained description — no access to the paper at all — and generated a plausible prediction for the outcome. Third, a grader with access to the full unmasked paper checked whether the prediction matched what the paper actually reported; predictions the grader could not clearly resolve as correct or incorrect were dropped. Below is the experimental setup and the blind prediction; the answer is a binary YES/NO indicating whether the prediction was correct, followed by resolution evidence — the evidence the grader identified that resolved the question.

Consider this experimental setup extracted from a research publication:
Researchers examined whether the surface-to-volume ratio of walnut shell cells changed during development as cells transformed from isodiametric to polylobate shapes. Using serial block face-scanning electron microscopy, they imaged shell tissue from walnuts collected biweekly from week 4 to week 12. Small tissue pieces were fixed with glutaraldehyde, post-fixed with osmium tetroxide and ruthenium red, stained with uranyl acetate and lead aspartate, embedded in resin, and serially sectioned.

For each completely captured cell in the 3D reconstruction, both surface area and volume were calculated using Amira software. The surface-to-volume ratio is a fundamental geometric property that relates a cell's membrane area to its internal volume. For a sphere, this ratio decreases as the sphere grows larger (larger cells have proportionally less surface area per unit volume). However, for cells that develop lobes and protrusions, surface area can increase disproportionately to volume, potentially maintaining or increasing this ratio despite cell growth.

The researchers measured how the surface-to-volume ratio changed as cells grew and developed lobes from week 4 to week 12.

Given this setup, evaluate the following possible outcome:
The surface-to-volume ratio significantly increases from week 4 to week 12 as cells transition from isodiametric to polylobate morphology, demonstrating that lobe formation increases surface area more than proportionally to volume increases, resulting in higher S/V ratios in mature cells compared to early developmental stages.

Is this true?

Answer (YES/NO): NO